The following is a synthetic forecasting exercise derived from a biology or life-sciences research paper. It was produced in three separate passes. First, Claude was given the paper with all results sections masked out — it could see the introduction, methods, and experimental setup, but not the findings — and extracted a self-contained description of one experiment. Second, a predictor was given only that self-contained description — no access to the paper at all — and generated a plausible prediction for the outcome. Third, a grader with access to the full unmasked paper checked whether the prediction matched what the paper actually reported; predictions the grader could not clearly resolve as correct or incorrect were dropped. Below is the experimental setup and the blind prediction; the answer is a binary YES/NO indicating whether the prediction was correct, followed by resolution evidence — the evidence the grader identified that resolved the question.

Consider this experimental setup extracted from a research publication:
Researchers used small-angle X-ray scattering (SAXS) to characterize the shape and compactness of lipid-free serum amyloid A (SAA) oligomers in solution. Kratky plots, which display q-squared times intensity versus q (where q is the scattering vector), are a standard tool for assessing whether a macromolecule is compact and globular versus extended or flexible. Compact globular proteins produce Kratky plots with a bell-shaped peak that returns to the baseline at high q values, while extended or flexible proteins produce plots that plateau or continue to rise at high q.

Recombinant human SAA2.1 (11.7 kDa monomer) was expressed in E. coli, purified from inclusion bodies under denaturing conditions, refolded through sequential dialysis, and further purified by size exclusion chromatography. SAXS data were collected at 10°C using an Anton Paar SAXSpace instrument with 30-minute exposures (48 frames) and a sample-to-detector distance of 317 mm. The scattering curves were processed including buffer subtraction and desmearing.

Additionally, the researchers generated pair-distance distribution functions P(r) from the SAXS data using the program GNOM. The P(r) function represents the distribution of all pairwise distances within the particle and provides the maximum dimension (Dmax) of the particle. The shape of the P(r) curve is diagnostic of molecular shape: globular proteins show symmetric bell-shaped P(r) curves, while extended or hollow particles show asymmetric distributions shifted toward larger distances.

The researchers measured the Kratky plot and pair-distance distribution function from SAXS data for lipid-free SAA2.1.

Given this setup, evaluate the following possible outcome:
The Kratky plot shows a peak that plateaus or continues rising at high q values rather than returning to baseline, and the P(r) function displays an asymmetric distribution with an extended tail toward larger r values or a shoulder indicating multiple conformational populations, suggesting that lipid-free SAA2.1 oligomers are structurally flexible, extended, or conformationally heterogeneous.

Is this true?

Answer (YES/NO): NO